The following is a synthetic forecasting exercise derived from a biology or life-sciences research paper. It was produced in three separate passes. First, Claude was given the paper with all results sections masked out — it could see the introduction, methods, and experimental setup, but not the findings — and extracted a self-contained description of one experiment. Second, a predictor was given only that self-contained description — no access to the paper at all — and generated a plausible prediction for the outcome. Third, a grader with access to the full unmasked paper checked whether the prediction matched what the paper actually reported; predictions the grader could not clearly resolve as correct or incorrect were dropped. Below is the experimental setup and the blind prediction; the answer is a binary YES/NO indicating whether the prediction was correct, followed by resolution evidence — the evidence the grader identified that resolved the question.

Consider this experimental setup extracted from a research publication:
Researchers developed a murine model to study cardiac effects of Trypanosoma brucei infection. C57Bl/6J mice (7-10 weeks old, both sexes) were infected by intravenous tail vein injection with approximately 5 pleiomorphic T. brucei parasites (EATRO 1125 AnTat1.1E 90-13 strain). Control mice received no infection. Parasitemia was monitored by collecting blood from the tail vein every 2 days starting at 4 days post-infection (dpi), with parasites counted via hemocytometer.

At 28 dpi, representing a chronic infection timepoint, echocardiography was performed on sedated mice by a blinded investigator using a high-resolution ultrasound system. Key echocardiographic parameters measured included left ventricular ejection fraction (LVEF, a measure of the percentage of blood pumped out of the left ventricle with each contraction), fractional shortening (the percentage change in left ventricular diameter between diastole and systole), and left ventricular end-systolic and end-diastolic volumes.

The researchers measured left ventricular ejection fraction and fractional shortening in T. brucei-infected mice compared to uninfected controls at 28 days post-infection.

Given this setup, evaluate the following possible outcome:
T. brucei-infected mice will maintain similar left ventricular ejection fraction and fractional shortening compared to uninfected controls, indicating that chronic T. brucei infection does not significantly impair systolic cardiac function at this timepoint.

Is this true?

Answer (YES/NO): NO